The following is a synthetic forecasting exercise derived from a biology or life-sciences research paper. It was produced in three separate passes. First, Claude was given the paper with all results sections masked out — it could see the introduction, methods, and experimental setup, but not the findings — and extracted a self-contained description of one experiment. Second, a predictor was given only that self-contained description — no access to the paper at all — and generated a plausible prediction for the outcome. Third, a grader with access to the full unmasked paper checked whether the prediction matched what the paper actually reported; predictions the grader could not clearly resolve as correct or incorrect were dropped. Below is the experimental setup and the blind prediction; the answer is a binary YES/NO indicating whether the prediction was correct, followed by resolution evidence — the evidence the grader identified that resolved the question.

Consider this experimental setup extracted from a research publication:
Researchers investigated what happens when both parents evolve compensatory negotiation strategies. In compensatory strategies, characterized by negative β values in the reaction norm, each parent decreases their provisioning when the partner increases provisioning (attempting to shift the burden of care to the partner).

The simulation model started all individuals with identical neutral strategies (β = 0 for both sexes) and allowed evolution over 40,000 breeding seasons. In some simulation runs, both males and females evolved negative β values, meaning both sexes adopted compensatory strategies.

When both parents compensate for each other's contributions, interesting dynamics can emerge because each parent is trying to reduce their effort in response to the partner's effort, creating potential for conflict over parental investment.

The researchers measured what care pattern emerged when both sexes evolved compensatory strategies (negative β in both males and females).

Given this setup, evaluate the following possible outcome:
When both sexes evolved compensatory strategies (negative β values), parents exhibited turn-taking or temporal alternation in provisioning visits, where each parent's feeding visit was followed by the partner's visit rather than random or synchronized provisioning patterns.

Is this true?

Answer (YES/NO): NO